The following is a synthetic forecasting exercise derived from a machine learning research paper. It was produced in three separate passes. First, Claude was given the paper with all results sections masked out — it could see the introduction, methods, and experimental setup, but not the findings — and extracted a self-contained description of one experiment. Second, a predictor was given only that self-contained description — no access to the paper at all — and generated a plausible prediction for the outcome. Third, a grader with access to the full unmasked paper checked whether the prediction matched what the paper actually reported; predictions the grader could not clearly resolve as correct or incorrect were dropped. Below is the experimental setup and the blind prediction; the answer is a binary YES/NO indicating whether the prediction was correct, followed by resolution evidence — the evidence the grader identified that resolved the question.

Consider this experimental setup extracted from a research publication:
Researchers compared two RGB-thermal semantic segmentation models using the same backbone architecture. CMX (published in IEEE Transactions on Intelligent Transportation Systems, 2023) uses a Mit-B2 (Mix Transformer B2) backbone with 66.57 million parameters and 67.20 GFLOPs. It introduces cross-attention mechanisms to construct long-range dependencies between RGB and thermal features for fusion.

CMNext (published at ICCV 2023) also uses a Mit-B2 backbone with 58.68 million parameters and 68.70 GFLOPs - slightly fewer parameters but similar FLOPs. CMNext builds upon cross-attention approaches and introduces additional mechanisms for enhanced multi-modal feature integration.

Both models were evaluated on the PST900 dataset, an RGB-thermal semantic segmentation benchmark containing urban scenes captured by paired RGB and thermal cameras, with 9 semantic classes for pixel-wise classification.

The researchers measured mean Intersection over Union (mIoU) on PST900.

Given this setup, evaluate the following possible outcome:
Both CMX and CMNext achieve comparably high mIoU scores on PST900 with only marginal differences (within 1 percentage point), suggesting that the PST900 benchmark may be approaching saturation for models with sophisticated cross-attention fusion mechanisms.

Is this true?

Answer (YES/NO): YES